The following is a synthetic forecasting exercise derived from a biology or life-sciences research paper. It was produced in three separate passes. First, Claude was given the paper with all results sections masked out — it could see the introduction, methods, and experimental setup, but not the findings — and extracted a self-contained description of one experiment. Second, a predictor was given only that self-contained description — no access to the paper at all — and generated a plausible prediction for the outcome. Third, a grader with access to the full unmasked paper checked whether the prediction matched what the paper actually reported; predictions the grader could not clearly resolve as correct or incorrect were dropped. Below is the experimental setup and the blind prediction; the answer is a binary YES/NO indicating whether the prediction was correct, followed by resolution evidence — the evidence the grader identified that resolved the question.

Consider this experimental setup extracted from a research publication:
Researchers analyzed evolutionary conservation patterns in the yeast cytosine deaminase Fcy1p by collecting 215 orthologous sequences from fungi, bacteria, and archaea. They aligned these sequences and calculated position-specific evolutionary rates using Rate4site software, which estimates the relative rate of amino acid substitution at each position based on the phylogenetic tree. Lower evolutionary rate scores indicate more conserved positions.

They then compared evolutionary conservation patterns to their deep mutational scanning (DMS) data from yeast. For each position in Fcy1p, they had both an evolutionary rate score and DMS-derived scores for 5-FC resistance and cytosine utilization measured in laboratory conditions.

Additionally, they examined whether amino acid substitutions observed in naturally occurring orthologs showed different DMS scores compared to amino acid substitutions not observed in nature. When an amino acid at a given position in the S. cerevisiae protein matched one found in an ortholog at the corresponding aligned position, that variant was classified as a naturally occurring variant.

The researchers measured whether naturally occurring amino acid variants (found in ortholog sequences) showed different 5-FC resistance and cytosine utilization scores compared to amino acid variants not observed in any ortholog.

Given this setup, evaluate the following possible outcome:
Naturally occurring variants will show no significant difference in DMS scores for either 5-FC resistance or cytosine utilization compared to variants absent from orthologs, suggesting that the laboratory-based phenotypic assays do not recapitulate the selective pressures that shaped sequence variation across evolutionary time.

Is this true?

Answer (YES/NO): NO